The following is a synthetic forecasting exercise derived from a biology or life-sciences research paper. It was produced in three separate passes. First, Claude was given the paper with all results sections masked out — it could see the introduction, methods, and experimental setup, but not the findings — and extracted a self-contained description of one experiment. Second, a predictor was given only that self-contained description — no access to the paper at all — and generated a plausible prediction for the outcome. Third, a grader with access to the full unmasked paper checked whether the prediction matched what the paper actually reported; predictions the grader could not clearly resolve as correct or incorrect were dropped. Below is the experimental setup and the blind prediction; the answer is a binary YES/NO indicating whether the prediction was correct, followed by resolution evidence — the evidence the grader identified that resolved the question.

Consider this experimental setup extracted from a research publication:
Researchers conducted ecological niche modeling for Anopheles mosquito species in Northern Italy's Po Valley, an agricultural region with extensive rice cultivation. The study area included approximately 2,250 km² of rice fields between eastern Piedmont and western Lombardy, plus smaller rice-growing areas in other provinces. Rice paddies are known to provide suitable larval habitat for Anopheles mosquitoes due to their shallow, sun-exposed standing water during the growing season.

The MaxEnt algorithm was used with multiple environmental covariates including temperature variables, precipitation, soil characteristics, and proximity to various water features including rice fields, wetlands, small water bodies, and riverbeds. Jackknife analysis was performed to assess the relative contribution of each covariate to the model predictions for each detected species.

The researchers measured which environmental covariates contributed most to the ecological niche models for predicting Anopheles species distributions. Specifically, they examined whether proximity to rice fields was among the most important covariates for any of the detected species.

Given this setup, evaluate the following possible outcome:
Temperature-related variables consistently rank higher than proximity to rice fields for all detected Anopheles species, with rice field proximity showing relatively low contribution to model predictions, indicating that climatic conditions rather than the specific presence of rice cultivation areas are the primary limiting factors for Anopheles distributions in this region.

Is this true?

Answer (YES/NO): NO